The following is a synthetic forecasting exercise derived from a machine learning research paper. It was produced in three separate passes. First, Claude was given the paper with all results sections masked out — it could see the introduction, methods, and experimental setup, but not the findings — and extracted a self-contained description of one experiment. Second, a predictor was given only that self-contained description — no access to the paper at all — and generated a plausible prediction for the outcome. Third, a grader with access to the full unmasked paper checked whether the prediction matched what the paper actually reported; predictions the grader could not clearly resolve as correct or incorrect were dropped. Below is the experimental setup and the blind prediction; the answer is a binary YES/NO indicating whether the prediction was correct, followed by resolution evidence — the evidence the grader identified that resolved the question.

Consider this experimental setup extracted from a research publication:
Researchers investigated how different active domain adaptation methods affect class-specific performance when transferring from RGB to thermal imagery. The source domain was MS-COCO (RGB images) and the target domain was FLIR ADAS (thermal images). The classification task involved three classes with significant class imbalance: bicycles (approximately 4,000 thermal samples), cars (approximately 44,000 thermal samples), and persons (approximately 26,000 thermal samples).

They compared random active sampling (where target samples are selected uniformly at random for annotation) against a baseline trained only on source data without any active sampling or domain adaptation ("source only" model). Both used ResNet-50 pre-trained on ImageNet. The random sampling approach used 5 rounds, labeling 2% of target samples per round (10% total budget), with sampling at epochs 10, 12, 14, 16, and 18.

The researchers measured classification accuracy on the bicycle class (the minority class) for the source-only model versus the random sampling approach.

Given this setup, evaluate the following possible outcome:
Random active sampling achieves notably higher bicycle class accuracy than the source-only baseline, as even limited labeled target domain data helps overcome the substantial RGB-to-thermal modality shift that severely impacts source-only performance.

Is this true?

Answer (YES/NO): NO